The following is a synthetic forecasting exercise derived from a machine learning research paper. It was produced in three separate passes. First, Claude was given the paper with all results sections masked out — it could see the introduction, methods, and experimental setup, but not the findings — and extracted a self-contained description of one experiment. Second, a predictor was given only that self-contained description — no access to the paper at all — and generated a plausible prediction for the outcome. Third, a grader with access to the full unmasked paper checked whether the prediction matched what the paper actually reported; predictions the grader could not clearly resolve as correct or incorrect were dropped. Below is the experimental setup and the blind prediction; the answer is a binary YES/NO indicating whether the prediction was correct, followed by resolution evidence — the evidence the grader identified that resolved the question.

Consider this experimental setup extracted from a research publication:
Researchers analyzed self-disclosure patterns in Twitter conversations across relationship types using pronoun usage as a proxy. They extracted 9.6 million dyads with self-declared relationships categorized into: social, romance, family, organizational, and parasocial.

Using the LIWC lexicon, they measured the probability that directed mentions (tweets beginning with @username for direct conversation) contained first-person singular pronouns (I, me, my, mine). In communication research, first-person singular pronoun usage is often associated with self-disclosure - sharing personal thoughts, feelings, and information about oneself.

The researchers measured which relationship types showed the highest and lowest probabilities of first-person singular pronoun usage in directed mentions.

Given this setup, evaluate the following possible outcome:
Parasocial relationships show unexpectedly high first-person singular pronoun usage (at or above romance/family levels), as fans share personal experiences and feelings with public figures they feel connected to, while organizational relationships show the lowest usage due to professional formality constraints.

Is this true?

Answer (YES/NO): YES